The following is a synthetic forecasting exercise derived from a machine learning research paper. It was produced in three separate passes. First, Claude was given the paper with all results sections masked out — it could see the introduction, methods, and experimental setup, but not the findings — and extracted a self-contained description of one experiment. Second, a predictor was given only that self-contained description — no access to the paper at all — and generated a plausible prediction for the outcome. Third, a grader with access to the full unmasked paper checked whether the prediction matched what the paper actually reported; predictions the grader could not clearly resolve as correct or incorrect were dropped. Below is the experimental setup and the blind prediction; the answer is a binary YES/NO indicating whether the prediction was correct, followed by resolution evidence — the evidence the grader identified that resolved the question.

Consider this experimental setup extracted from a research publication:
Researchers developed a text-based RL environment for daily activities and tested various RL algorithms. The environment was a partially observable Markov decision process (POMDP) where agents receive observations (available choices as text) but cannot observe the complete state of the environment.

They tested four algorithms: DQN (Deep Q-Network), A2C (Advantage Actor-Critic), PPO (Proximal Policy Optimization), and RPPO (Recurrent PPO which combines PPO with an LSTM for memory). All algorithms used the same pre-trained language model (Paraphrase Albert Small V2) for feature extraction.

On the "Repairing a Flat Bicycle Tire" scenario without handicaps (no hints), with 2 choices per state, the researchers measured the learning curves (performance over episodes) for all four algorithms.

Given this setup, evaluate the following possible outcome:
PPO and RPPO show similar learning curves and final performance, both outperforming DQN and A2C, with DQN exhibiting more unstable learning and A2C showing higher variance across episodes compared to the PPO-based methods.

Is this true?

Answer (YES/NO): NO